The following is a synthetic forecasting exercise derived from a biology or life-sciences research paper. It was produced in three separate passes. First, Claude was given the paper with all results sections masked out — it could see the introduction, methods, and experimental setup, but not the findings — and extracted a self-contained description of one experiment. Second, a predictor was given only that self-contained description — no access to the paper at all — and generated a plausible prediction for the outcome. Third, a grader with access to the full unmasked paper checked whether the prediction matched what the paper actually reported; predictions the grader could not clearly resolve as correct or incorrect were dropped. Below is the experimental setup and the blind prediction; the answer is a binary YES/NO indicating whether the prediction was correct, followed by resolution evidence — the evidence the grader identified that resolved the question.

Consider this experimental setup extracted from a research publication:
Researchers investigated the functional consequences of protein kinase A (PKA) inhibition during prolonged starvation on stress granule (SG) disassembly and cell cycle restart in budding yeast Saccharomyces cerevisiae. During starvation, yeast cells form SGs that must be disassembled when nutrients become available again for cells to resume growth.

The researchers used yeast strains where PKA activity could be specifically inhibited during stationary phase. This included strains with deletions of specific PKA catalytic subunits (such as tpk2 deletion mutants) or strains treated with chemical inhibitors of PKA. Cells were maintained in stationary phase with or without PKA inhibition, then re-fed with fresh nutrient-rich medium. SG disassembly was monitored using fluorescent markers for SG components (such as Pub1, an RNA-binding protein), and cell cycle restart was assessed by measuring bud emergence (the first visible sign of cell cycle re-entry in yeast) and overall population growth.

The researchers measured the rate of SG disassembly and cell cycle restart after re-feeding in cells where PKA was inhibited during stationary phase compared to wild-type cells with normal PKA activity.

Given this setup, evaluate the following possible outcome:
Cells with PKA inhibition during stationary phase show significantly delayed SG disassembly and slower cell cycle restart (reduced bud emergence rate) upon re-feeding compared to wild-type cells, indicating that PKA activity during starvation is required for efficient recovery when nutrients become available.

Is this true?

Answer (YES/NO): NO